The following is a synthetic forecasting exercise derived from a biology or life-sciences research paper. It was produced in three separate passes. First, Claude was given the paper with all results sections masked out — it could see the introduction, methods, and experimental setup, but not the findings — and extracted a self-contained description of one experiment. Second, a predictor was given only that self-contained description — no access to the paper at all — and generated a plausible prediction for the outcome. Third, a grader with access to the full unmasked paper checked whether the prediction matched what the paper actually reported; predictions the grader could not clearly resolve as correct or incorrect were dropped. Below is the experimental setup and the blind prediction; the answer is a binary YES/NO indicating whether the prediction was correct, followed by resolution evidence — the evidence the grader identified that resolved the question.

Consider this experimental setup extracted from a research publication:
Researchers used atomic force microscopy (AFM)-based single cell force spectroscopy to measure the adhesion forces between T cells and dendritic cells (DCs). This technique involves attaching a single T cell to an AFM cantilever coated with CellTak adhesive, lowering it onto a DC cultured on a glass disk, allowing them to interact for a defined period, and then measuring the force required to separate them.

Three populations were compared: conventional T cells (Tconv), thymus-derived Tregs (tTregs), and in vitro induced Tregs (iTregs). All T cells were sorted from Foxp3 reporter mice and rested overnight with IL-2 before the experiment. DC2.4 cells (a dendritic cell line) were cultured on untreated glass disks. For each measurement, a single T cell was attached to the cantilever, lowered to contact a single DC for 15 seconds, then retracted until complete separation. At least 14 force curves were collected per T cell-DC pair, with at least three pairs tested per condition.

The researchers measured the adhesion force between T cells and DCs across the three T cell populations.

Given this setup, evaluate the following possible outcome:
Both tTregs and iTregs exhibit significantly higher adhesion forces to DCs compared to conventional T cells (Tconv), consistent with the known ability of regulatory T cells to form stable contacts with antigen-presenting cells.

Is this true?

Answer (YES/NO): YES